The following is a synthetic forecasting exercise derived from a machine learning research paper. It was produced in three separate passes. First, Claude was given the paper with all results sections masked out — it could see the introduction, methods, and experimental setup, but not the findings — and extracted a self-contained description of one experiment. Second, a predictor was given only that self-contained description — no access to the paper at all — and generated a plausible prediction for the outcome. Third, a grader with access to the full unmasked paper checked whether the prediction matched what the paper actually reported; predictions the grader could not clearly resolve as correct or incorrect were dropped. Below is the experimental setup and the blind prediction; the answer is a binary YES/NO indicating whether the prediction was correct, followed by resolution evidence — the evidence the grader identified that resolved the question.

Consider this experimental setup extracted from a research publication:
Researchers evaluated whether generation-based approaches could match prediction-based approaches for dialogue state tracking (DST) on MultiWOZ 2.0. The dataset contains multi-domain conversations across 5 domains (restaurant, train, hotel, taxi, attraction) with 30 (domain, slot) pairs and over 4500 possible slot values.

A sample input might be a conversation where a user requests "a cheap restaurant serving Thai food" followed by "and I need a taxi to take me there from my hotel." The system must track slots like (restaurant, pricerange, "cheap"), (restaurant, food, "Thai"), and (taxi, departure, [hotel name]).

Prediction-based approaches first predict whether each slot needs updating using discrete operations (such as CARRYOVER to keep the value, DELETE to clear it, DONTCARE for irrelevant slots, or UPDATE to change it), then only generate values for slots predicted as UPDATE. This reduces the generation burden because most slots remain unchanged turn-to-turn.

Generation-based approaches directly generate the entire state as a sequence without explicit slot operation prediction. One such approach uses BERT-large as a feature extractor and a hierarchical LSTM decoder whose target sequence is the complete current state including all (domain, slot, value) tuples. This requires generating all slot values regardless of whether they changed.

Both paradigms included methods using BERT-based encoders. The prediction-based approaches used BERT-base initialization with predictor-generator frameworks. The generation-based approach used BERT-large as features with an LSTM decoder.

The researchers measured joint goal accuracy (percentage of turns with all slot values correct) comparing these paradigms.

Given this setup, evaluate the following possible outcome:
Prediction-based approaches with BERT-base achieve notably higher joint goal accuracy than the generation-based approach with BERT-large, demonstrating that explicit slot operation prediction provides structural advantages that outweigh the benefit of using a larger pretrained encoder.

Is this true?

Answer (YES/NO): YES